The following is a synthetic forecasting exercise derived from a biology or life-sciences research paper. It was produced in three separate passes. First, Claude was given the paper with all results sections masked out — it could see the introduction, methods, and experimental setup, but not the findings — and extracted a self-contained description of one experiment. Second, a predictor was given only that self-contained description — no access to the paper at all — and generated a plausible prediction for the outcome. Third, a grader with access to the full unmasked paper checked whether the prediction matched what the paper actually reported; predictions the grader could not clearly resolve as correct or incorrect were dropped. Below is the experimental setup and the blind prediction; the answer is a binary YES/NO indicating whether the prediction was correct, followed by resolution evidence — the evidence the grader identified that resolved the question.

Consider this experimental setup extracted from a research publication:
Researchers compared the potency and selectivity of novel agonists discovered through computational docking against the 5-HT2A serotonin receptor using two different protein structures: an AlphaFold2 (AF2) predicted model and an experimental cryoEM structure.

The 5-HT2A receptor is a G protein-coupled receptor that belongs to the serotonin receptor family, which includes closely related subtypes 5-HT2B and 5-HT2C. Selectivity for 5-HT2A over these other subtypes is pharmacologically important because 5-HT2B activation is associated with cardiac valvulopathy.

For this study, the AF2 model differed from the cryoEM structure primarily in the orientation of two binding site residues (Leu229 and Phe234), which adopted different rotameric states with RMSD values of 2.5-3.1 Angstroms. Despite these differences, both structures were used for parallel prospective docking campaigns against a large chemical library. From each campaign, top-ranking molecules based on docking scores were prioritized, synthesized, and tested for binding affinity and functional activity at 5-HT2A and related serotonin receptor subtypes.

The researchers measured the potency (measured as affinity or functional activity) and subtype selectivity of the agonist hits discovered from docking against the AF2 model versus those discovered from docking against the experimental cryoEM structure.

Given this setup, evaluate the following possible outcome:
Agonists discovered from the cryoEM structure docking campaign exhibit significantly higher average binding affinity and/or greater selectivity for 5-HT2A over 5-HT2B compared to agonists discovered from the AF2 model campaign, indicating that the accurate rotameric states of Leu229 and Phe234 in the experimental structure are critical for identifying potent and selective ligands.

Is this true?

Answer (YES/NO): NO